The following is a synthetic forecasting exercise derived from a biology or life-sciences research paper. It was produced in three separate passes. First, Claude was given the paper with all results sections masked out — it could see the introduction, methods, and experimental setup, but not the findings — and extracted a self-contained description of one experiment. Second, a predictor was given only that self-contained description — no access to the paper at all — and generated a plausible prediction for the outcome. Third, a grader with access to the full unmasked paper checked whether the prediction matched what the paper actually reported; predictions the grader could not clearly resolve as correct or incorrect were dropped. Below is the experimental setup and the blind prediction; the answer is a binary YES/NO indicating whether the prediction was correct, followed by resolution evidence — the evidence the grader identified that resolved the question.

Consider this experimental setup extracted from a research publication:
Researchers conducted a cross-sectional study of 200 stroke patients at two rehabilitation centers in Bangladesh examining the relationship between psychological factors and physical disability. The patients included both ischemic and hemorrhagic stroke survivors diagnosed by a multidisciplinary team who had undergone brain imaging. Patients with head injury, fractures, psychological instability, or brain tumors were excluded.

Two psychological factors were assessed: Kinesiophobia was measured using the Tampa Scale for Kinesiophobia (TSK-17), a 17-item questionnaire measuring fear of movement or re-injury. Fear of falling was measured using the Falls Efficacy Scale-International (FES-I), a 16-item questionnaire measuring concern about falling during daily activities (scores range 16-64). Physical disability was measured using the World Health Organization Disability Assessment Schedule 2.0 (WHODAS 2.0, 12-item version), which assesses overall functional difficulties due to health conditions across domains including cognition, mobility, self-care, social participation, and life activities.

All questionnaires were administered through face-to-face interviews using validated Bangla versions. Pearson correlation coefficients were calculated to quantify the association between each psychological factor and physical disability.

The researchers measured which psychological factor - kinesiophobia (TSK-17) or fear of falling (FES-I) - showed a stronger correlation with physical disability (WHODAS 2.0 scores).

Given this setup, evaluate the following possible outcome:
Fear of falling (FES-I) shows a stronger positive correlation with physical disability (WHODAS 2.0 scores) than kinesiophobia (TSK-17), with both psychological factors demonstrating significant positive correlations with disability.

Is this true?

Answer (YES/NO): YES